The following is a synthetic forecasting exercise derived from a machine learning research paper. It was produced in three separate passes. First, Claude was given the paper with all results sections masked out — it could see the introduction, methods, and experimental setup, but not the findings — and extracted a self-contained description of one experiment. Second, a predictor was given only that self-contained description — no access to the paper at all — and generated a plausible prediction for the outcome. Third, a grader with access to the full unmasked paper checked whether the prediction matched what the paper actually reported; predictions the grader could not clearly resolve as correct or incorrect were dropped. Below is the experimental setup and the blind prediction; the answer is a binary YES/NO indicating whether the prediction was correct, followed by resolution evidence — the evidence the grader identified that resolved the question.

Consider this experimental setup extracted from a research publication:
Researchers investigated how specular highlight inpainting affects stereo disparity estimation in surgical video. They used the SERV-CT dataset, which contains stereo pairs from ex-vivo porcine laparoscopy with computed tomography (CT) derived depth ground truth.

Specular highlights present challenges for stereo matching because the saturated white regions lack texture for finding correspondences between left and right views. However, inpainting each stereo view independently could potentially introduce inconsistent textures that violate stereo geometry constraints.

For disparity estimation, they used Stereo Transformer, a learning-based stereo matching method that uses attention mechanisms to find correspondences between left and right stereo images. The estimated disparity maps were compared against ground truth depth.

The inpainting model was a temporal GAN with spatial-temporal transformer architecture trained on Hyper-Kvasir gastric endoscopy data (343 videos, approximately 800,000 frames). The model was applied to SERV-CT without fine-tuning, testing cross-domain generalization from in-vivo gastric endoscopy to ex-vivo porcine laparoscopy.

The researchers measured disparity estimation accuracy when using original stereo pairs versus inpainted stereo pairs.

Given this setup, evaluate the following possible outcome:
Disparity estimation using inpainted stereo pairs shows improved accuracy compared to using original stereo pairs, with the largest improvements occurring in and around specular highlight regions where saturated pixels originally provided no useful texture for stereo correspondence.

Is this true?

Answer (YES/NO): NO